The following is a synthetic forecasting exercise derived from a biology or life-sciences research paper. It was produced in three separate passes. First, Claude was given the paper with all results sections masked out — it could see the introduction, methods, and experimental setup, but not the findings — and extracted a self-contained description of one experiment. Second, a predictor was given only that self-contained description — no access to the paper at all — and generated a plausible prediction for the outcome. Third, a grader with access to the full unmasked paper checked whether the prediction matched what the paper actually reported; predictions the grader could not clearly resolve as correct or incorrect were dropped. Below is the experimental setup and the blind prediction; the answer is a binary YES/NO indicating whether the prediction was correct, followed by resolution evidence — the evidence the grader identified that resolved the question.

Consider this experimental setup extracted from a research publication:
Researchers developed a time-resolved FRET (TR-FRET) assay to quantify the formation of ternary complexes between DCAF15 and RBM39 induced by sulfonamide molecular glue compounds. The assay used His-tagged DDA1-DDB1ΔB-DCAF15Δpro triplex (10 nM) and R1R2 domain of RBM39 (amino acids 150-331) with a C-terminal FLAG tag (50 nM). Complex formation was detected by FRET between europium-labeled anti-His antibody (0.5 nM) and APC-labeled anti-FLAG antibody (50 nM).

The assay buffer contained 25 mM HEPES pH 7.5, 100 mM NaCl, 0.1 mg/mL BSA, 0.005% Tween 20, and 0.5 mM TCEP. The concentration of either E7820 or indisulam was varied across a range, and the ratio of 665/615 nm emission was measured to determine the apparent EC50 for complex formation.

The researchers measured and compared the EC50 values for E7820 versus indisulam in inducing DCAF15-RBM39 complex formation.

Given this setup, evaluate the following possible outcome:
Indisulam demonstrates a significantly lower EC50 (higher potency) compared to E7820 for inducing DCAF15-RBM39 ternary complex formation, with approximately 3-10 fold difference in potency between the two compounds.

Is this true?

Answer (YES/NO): NO